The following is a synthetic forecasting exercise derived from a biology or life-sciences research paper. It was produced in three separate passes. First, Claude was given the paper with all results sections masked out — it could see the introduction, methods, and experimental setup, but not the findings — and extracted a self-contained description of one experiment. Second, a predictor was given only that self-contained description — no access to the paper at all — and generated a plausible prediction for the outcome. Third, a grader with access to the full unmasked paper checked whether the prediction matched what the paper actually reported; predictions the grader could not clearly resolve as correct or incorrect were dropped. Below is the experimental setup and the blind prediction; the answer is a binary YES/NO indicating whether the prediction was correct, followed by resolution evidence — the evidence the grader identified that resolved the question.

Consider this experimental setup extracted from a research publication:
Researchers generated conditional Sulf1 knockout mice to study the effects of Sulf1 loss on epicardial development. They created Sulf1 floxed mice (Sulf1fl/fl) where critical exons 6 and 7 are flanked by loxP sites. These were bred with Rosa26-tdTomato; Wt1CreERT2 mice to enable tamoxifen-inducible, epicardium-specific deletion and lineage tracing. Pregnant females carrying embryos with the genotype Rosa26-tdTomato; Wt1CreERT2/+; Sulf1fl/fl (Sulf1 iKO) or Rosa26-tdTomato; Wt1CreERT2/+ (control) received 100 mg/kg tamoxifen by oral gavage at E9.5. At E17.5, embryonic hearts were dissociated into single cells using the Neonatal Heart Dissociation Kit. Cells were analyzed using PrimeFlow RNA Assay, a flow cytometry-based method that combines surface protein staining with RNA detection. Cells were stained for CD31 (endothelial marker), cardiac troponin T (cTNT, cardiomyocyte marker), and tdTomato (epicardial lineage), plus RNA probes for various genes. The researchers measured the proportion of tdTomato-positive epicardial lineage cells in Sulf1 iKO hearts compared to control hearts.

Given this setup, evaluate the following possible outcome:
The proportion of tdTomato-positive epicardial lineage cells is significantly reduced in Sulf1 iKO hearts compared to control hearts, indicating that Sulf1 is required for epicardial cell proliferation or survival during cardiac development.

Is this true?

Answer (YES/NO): NO